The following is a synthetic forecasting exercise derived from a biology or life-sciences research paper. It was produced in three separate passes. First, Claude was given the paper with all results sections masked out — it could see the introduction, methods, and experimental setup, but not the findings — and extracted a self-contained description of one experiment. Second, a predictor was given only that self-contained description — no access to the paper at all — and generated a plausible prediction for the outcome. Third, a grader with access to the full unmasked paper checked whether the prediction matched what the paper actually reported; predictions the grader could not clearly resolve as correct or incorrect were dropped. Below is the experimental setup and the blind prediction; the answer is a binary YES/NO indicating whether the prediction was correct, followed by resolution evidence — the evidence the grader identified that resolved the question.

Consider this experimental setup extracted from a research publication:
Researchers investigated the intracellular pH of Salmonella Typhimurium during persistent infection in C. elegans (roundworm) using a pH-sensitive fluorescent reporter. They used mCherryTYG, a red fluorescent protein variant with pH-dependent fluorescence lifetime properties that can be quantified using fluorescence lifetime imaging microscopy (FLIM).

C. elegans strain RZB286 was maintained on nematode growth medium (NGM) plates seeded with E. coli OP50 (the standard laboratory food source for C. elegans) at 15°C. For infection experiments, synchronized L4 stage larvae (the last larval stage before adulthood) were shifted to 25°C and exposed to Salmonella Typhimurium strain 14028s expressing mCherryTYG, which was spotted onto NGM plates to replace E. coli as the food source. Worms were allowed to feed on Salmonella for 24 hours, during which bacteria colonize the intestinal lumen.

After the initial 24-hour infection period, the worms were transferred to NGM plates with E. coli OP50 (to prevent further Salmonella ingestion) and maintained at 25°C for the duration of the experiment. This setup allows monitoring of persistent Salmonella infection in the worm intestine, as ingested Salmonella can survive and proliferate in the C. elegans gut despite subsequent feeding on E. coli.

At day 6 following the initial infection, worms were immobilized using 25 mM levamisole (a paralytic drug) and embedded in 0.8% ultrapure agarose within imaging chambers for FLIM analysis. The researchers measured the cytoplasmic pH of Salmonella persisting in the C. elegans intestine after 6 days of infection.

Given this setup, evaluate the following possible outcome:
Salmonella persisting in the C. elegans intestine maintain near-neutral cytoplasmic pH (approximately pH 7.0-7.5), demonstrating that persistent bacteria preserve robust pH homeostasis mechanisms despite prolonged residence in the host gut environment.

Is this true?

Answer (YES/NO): NO